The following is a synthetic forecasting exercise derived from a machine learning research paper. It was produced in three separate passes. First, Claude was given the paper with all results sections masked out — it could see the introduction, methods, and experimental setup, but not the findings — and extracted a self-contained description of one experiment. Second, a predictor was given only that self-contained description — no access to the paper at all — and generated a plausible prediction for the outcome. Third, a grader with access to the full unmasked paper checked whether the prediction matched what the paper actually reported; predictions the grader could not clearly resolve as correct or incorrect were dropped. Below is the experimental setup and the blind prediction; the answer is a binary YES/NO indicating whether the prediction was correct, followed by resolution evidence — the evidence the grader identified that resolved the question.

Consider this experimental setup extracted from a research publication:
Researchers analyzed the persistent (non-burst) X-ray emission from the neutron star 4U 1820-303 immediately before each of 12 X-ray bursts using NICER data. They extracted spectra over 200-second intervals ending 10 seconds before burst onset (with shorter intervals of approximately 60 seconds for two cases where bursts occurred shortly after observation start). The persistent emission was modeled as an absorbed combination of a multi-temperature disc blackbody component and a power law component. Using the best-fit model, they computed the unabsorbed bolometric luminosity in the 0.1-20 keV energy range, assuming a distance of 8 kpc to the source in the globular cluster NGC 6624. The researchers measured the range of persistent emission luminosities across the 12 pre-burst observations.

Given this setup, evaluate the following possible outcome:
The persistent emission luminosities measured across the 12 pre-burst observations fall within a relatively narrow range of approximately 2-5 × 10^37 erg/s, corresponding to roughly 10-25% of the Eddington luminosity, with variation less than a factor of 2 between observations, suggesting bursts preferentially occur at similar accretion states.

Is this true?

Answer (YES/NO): NO